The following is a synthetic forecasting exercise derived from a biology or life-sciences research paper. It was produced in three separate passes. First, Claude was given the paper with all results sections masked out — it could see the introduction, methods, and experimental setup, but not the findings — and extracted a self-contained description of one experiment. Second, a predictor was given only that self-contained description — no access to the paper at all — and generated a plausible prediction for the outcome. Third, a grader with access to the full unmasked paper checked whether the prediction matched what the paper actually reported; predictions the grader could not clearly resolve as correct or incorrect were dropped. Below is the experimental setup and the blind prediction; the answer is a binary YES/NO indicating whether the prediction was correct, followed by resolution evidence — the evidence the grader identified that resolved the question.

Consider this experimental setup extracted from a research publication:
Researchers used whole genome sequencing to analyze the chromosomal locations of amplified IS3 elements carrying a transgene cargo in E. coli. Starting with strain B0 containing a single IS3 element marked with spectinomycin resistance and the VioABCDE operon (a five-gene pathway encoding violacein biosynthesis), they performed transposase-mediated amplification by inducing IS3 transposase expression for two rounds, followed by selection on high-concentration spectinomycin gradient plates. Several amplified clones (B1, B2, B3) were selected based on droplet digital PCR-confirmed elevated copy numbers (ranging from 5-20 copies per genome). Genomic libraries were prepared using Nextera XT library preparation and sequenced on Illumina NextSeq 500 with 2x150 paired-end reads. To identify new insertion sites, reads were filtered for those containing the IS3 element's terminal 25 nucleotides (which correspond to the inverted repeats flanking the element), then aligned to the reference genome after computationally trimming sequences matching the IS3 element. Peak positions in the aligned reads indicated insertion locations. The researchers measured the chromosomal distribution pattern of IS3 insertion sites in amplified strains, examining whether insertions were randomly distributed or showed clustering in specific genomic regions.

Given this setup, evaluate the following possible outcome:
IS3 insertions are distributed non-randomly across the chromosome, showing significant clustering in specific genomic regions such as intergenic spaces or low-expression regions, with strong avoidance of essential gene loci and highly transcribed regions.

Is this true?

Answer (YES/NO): NO